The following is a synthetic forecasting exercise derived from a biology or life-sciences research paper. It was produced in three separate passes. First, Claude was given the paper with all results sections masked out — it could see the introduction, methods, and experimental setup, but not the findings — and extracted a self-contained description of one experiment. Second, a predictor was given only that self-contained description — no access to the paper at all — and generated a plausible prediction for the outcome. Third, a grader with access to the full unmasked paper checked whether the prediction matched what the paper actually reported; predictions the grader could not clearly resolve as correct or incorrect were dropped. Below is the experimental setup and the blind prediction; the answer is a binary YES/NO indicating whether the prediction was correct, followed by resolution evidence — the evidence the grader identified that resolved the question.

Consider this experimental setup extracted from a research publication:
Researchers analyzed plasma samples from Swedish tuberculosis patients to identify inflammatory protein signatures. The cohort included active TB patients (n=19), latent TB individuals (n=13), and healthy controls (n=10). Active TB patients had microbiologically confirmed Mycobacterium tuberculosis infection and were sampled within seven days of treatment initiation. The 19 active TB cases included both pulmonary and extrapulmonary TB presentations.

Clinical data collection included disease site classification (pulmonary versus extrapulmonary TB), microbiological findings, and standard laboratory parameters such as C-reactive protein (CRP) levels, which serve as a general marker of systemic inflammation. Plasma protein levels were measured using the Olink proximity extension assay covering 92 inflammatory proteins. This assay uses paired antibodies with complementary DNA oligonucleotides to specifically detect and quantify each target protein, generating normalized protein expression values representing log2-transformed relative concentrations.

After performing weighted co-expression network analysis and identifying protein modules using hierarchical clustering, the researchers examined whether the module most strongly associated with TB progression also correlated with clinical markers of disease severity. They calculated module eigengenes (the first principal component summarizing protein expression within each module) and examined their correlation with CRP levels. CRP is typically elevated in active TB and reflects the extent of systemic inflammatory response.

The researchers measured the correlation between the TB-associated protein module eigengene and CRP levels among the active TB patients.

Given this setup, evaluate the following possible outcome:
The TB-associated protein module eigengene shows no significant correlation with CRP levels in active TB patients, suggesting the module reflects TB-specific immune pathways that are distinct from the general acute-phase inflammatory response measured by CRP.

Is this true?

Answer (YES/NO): NO